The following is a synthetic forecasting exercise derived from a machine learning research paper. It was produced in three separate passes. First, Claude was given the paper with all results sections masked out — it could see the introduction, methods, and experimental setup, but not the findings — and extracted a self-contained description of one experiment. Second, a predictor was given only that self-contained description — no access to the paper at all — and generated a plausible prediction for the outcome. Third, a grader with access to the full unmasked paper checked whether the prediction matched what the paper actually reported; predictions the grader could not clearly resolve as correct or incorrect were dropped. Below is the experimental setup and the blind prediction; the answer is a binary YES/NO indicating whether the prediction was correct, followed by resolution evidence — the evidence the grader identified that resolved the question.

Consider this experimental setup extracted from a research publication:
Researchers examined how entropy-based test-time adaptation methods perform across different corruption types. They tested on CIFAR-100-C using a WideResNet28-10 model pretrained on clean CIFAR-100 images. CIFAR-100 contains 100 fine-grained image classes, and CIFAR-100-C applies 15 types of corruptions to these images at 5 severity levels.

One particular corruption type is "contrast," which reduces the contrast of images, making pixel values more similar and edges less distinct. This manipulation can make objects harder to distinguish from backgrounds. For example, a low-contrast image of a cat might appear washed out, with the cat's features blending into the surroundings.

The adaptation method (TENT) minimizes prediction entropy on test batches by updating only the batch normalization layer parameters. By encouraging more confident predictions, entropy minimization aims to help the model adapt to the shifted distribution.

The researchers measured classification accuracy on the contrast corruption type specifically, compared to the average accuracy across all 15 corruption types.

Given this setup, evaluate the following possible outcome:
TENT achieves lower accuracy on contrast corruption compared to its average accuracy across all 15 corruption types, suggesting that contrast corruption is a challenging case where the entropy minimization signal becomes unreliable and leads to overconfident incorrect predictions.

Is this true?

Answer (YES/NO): YES